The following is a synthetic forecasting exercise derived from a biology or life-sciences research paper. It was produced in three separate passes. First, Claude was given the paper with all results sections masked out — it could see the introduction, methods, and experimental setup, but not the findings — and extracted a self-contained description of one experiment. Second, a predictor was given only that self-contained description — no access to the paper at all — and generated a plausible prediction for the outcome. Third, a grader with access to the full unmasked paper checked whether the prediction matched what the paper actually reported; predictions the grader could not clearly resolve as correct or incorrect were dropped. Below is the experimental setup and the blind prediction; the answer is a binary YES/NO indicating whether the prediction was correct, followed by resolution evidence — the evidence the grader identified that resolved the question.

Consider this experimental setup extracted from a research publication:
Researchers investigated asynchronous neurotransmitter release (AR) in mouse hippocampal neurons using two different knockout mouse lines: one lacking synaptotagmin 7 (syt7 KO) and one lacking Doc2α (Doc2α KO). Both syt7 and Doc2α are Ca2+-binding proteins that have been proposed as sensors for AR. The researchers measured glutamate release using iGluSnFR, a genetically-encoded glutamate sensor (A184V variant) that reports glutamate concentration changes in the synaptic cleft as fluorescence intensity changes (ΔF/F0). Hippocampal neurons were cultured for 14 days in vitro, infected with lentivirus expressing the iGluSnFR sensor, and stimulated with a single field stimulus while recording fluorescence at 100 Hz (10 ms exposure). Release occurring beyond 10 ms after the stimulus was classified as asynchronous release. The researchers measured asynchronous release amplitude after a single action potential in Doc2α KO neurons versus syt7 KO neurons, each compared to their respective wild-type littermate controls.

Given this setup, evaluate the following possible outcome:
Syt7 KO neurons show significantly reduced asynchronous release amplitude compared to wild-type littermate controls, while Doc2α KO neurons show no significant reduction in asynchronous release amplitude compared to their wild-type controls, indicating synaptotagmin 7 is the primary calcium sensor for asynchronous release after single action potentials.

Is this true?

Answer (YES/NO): NO